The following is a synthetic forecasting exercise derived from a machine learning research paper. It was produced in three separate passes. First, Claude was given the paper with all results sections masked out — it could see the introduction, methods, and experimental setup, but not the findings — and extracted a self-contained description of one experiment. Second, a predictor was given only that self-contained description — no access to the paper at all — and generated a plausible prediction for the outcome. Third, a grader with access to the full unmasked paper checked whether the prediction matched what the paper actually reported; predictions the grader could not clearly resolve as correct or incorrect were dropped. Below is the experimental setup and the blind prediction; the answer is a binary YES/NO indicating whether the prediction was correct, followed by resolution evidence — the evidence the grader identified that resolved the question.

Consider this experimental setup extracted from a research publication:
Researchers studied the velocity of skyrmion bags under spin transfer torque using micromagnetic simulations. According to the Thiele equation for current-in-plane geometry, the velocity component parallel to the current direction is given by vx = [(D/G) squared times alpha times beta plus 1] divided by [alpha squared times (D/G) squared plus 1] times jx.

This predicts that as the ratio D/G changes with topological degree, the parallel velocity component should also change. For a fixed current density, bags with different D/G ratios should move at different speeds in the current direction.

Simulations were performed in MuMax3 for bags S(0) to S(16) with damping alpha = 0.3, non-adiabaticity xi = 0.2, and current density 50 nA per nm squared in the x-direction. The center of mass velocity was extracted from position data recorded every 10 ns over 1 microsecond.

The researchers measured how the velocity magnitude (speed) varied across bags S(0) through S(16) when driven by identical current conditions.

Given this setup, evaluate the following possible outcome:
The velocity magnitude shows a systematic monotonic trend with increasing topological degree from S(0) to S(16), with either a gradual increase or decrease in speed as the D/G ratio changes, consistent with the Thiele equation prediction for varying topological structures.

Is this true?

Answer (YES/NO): NO